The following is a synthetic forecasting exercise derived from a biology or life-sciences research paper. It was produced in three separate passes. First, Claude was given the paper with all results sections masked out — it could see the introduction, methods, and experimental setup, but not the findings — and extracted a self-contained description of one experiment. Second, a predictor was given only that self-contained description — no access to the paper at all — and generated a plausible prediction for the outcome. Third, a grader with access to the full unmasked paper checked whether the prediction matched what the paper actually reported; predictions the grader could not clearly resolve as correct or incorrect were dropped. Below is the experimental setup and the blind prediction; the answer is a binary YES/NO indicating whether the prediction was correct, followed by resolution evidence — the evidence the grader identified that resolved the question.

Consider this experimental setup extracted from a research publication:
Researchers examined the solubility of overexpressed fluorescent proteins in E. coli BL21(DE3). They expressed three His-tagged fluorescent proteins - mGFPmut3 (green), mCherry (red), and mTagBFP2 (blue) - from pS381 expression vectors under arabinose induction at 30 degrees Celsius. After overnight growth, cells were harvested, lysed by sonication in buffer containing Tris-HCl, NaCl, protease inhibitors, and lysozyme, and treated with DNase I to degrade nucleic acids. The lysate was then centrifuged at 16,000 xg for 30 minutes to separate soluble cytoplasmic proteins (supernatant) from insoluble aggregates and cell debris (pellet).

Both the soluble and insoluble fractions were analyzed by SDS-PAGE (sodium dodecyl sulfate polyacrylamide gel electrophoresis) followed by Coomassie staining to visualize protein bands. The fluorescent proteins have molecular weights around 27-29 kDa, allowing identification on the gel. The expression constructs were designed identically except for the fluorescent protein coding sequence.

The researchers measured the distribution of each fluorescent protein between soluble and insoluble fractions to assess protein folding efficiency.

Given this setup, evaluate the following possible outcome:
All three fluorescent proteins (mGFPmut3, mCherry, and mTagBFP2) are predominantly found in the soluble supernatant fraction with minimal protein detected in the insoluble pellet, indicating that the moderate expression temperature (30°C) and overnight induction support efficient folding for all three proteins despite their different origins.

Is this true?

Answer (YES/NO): YES